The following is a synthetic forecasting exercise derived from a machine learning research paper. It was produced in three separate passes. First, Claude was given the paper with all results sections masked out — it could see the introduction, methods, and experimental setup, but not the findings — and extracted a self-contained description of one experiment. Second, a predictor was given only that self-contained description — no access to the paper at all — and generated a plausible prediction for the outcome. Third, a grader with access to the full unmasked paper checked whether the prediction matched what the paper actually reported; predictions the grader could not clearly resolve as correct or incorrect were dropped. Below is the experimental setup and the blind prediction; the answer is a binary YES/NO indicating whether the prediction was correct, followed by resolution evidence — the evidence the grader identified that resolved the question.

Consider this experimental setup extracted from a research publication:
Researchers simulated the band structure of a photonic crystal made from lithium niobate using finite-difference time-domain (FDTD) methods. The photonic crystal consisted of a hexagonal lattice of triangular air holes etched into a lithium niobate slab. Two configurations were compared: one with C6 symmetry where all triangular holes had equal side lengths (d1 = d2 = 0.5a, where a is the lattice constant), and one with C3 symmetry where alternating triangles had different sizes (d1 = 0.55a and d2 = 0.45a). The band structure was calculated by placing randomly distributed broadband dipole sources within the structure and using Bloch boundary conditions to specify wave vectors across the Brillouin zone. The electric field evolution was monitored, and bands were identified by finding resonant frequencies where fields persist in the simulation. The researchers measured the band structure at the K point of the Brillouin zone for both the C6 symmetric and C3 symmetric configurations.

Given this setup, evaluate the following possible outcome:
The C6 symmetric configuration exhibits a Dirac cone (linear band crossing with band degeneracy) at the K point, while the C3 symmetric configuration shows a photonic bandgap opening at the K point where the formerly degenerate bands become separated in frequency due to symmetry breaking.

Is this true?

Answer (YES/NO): YES